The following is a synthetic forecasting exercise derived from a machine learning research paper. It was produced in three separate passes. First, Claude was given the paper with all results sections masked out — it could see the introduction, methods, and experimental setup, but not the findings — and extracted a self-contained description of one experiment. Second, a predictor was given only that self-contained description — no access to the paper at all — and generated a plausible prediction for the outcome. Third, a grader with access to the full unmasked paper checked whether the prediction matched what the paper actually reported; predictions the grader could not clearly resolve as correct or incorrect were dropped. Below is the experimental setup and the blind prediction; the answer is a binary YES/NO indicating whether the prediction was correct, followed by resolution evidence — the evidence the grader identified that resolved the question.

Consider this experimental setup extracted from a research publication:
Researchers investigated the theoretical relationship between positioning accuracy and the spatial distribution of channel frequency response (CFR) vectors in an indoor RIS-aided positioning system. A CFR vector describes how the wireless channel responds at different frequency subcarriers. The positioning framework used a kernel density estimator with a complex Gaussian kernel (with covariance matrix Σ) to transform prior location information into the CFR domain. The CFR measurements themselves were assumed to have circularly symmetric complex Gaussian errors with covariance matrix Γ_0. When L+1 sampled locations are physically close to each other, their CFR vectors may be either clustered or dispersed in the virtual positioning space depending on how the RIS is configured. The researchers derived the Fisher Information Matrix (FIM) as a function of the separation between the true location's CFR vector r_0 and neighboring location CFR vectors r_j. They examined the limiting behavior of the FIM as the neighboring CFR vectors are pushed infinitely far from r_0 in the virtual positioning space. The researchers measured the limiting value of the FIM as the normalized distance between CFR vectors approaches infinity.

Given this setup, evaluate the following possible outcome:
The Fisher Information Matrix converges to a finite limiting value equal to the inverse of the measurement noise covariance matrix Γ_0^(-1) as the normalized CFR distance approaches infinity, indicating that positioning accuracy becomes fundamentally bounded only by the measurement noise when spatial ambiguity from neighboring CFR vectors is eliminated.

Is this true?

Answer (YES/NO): NO